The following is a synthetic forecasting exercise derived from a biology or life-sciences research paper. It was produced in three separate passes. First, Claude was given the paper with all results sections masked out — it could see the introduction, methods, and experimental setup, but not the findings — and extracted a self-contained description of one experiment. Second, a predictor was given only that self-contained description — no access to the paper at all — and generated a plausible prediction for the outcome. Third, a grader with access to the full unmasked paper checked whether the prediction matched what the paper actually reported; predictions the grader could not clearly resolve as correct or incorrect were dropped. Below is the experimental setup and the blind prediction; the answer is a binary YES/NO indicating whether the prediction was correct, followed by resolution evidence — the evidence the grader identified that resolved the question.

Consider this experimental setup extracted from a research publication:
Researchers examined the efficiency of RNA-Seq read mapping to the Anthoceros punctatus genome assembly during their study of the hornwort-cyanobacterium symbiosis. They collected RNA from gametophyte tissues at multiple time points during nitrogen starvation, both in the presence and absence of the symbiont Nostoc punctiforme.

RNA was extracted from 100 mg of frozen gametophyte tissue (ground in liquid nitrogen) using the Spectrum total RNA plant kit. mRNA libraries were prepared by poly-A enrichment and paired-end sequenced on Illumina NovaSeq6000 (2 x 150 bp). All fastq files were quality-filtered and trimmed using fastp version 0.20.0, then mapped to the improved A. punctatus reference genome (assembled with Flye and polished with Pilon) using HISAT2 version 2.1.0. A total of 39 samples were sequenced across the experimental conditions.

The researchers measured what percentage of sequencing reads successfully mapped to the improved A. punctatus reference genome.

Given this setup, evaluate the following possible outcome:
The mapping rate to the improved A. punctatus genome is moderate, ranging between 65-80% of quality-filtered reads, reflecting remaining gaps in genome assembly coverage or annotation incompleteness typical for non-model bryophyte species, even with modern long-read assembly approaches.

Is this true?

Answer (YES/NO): NO